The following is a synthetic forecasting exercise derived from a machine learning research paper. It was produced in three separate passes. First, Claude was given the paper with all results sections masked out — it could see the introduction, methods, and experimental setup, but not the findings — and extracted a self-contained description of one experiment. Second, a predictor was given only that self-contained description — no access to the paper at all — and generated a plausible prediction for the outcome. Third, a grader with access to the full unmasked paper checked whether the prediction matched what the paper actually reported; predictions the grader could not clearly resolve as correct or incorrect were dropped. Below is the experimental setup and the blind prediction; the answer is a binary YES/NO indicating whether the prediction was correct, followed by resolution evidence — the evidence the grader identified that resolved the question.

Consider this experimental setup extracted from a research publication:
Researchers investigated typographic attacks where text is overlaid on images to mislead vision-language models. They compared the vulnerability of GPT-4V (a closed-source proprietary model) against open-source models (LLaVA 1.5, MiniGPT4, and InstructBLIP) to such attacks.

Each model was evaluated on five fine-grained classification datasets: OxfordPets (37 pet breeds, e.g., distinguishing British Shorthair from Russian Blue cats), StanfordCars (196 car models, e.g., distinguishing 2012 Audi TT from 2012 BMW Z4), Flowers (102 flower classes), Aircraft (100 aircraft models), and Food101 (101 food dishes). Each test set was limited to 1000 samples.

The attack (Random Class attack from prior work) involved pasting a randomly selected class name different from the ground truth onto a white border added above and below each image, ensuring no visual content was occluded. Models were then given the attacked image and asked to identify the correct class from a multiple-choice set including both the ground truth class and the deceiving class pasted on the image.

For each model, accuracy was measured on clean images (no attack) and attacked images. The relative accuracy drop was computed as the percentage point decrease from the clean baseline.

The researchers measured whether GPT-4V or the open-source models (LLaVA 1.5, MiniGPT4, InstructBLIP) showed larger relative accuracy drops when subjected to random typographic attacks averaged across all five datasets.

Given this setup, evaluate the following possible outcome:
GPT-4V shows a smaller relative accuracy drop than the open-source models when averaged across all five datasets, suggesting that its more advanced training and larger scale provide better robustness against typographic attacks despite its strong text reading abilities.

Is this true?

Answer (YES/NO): YES